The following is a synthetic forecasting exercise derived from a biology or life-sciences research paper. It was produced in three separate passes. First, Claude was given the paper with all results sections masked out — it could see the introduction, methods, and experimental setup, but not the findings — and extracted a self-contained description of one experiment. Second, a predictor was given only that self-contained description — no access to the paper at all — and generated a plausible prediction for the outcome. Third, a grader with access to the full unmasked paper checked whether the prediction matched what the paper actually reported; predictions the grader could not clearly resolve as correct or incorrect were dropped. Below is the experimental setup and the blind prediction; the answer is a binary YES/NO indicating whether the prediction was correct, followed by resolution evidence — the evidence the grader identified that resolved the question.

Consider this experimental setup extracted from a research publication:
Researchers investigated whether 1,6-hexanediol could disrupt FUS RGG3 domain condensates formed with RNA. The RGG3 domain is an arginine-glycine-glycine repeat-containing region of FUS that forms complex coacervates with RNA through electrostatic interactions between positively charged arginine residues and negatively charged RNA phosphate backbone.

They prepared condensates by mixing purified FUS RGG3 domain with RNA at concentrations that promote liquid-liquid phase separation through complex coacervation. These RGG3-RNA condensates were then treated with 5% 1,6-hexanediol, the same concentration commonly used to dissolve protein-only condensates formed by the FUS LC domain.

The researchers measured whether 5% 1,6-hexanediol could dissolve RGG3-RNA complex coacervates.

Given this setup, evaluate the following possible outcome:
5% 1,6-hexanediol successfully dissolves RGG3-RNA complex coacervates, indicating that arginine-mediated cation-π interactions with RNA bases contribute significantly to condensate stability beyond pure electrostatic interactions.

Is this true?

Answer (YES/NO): NO